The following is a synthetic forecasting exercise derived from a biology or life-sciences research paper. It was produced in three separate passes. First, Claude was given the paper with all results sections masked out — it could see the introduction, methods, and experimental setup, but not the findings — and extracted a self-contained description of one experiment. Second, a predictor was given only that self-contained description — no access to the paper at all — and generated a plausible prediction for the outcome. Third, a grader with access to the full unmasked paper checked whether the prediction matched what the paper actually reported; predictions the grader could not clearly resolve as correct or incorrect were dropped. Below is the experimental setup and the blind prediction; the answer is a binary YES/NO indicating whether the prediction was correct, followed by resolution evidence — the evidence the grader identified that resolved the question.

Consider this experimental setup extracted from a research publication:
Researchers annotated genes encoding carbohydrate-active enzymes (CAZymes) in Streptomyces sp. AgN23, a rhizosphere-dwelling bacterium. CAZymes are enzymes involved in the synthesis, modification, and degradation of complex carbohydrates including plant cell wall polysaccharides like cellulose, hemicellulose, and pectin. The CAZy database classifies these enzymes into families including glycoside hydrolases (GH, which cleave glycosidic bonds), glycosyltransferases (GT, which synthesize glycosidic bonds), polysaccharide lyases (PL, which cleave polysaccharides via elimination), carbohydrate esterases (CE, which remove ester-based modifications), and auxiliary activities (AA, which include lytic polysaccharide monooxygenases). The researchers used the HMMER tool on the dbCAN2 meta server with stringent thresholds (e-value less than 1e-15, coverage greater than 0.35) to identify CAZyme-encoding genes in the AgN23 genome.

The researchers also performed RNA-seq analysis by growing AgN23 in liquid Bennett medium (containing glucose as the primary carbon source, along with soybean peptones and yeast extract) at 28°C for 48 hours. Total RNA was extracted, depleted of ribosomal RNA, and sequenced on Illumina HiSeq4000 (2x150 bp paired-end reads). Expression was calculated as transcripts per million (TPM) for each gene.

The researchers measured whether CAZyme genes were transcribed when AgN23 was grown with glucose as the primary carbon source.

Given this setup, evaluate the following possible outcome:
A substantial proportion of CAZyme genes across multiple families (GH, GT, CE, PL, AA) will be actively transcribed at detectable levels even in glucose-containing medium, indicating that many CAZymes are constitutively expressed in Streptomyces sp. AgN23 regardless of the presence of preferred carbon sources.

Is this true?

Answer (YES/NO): YES